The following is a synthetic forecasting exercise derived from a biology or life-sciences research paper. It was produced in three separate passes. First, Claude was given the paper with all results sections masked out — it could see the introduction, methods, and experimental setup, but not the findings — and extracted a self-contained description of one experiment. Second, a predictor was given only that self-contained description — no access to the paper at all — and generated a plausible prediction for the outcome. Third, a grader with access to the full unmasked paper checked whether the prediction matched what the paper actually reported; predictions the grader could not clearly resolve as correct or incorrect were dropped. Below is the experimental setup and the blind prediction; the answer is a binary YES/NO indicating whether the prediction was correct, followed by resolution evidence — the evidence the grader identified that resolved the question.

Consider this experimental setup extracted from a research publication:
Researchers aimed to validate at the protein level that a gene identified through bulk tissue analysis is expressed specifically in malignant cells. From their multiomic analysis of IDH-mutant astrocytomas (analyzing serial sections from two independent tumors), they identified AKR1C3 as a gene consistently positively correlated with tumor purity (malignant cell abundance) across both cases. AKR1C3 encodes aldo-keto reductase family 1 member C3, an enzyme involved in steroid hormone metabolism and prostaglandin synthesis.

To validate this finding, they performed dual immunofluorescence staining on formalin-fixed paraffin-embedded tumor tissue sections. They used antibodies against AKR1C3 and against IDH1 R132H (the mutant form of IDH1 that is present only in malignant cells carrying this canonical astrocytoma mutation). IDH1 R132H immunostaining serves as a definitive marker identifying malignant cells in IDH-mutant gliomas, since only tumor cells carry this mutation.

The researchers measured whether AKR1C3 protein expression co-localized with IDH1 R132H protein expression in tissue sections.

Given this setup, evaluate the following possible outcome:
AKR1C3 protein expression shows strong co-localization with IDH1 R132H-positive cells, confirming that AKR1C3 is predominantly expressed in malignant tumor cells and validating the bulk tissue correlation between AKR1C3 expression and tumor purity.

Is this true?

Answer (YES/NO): YES